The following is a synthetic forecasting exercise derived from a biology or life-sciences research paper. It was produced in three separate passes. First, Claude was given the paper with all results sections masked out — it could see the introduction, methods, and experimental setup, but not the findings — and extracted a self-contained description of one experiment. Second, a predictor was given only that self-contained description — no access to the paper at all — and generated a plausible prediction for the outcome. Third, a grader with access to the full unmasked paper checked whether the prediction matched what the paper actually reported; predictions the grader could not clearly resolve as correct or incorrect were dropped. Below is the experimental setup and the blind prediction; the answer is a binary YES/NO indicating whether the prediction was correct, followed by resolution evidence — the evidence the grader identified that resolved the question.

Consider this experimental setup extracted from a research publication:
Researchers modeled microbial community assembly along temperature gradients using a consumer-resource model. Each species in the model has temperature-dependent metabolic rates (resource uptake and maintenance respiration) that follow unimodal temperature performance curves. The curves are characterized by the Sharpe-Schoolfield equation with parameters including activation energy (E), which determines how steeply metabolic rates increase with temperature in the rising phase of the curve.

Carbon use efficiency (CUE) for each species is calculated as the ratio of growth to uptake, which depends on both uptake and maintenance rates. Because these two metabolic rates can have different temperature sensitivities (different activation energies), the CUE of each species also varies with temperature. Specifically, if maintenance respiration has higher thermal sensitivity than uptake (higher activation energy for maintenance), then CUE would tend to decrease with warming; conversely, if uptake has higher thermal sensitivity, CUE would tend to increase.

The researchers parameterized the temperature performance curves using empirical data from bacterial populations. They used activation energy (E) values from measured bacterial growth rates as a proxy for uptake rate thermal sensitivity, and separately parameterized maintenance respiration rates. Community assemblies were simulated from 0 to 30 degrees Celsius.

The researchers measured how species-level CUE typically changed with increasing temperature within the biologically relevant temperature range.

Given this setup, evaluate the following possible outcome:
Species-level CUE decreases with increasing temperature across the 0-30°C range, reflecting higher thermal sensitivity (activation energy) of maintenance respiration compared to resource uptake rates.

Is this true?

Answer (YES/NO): NO